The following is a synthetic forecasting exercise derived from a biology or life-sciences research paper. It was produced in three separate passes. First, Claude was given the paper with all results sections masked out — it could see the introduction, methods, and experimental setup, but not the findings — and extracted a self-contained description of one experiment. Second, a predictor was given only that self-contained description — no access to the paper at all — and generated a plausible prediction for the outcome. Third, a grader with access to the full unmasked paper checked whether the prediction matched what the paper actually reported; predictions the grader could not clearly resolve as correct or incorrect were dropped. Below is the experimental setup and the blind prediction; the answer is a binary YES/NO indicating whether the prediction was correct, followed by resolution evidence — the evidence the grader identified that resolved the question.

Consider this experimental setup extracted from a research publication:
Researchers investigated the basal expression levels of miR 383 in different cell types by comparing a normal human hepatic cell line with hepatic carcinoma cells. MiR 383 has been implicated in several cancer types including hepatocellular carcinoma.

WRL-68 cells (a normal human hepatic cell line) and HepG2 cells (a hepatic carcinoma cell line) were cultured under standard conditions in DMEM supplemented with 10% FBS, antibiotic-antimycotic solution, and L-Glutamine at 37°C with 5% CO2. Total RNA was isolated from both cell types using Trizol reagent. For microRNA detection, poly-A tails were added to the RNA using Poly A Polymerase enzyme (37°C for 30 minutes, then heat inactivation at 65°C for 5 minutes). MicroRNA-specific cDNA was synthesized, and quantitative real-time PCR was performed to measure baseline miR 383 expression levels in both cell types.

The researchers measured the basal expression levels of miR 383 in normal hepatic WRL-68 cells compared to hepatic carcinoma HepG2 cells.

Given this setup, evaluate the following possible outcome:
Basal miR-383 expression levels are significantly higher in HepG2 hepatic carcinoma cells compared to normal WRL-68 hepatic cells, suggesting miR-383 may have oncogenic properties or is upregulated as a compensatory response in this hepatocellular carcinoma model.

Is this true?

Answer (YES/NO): NO